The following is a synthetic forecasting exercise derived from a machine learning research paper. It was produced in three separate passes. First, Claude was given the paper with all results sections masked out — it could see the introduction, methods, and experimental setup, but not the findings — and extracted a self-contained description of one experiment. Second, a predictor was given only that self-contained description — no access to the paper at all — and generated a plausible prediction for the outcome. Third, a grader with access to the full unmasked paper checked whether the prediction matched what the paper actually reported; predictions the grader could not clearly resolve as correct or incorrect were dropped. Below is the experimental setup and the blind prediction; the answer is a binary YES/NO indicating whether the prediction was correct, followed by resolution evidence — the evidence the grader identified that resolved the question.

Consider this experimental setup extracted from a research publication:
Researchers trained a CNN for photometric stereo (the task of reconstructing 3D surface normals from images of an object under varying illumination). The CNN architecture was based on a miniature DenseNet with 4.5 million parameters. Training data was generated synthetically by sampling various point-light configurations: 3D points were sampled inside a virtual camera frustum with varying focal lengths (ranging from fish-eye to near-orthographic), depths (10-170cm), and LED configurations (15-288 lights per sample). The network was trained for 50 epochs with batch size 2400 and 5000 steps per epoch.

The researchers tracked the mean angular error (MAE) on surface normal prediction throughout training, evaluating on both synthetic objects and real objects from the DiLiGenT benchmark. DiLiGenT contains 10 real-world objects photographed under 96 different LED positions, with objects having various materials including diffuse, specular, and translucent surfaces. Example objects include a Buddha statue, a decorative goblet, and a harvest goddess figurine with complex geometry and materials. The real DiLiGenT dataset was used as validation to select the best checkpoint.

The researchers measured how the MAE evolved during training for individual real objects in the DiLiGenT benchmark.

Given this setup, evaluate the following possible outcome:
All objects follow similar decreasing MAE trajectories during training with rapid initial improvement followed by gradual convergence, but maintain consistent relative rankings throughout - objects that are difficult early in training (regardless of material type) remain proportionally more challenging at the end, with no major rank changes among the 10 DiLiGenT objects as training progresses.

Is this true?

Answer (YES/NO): NO